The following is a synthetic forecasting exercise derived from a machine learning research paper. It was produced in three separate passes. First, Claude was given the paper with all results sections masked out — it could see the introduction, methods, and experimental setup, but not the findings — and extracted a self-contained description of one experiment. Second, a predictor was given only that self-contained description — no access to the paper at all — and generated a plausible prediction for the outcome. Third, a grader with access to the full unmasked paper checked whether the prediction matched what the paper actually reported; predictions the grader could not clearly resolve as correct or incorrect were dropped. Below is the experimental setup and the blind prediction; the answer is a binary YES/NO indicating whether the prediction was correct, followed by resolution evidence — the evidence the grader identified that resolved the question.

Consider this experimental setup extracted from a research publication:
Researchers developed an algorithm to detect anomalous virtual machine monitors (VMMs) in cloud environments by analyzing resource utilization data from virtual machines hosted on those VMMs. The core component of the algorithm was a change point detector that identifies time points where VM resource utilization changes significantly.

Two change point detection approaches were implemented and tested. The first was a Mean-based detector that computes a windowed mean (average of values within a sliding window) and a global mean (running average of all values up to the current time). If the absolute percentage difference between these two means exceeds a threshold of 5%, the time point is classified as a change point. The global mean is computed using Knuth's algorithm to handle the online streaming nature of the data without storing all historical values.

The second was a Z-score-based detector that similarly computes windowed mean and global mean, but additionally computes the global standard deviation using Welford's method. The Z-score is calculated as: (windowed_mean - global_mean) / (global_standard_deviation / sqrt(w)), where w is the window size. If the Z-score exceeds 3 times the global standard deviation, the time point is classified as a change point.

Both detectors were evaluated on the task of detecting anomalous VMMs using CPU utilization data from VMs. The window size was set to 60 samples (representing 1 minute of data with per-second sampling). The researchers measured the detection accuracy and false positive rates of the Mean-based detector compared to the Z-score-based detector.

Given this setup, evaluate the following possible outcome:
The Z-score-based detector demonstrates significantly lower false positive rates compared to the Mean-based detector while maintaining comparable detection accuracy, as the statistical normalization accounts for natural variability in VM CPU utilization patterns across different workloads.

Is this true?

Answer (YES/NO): NO